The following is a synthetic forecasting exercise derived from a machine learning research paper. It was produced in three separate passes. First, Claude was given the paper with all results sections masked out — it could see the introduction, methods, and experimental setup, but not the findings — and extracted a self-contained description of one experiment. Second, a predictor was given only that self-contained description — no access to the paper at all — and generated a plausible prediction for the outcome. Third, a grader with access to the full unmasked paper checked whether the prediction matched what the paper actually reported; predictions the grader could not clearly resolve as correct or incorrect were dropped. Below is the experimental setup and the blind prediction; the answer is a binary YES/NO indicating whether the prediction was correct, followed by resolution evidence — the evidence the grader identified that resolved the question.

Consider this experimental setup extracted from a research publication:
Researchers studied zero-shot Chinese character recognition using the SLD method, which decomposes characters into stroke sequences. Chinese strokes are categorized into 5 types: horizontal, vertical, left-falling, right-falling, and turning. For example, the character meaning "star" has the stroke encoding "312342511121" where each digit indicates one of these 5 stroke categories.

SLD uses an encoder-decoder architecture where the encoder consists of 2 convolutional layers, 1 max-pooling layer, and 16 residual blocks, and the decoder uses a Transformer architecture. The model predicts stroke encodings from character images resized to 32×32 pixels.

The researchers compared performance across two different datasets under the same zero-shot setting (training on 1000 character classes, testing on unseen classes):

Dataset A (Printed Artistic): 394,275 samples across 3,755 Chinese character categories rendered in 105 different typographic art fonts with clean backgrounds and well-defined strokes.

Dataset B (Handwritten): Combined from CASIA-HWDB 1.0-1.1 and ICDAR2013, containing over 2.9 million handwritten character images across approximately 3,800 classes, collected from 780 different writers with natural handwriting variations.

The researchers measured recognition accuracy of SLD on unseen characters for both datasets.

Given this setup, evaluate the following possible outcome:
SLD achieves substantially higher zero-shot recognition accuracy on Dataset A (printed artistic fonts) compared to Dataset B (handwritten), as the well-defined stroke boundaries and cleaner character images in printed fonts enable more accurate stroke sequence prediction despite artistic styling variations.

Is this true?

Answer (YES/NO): YES